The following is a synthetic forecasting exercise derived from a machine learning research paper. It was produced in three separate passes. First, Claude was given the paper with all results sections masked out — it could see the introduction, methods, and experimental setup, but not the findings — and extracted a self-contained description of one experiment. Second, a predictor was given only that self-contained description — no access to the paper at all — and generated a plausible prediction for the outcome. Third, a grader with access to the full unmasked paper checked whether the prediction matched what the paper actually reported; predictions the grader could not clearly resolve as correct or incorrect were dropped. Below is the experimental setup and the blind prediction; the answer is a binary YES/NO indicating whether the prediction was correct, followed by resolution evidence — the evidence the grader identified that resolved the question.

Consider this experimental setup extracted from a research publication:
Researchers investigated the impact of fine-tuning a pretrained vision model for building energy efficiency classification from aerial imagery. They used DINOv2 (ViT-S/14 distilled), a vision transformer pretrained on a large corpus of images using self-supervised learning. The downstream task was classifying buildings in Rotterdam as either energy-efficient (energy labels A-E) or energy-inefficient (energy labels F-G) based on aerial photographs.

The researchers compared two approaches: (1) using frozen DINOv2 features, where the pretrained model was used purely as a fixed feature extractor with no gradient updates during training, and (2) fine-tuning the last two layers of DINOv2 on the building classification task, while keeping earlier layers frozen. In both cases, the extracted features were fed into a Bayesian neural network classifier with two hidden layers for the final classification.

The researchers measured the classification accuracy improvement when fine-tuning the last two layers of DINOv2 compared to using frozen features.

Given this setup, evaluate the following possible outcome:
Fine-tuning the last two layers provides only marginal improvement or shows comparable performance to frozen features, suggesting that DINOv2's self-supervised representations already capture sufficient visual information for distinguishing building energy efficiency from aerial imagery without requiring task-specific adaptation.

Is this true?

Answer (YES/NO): YES